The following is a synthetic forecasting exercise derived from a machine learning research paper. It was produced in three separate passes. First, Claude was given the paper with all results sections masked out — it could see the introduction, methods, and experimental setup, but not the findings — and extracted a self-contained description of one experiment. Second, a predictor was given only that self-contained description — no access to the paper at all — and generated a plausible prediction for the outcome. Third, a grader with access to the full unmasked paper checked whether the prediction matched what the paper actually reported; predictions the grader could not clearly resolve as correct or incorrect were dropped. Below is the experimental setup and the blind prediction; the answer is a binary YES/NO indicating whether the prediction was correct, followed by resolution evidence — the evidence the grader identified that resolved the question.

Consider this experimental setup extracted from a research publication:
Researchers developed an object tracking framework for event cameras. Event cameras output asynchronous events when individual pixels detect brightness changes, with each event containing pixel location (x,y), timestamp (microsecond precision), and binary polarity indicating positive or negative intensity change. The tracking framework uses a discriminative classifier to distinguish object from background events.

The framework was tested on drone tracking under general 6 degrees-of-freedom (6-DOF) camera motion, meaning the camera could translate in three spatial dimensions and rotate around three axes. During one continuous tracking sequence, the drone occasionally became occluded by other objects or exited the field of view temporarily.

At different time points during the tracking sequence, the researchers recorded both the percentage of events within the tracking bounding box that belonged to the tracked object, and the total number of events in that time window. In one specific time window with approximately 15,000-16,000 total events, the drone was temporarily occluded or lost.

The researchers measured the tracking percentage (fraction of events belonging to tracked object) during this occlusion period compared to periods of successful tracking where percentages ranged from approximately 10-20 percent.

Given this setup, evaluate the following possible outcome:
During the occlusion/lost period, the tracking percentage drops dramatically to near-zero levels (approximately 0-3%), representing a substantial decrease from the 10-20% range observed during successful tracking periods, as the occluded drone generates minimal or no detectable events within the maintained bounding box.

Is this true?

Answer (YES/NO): YES